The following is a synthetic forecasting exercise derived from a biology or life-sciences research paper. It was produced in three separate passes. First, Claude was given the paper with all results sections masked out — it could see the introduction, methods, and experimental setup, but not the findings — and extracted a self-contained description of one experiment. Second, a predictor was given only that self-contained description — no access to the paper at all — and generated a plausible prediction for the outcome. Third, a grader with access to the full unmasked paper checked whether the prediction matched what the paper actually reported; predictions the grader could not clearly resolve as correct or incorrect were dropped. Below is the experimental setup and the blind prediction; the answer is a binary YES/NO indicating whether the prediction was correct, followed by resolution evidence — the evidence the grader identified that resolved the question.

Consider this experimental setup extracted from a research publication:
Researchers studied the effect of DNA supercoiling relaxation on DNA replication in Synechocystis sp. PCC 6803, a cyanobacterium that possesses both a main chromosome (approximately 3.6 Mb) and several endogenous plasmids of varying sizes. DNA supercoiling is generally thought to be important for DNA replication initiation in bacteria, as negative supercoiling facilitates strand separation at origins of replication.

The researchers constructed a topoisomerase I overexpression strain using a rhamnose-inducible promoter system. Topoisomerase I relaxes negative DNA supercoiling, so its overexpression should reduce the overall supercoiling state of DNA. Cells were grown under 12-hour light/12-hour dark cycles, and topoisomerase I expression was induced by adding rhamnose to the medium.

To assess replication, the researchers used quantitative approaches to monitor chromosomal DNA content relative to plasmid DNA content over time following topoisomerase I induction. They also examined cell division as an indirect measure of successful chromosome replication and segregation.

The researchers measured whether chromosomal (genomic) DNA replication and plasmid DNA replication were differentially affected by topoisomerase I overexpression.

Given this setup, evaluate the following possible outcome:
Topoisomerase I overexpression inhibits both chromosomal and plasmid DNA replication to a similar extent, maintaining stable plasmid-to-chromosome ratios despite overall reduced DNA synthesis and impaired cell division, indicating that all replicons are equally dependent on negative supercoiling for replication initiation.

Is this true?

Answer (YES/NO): NO